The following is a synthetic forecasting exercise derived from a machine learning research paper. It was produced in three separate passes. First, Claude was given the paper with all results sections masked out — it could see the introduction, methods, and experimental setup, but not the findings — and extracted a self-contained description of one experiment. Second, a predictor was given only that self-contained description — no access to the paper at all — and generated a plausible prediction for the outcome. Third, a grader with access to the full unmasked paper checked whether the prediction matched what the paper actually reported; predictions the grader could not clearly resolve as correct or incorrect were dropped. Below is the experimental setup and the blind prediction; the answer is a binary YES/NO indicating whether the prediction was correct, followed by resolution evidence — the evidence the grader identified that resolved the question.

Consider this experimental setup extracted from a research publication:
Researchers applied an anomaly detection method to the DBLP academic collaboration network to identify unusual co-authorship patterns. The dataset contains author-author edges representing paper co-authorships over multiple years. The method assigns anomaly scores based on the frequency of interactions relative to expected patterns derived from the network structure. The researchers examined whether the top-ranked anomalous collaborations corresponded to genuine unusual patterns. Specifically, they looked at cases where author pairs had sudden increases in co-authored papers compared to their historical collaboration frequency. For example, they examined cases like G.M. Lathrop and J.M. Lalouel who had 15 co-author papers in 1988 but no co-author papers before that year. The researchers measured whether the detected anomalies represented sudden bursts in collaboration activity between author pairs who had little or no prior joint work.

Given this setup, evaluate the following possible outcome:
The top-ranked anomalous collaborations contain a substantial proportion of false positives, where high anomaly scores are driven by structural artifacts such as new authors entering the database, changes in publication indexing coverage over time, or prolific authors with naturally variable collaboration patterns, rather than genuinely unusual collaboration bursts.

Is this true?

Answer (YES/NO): NO